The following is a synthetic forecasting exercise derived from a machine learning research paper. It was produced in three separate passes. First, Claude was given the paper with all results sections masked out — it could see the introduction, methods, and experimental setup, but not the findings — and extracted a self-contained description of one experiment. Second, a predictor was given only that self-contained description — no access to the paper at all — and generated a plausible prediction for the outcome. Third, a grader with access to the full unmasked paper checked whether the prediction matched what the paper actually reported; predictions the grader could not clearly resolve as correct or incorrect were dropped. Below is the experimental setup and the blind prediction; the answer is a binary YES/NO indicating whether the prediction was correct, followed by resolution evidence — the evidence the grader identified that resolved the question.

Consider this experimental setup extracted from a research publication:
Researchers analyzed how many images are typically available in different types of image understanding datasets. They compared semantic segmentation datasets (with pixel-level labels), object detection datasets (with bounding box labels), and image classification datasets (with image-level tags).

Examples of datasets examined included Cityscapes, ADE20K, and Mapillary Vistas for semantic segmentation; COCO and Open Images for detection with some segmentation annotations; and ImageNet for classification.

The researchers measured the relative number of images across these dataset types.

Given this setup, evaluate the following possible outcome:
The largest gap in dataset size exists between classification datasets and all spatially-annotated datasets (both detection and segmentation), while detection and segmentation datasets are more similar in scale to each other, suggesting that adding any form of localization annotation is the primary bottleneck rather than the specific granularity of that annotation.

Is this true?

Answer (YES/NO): NO